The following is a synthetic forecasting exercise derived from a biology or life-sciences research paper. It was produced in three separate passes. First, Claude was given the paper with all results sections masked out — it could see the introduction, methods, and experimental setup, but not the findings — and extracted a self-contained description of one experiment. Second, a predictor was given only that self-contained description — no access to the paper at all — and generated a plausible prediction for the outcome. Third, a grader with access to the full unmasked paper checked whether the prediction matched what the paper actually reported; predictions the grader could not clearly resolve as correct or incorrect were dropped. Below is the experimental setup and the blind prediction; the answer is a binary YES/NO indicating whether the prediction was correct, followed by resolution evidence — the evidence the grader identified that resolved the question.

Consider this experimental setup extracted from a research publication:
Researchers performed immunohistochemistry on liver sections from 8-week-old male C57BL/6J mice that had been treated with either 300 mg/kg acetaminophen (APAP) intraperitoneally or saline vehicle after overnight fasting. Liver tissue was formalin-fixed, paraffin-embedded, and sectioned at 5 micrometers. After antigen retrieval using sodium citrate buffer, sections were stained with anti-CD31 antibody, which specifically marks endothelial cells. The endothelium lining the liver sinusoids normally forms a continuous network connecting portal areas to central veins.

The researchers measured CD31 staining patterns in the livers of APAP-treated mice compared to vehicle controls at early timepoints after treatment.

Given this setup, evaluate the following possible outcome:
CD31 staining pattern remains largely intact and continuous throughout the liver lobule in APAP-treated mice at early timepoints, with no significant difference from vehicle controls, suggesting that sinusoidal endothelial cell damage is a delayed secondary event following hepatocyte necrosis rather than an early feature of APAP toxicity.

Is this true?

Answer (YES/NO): NO